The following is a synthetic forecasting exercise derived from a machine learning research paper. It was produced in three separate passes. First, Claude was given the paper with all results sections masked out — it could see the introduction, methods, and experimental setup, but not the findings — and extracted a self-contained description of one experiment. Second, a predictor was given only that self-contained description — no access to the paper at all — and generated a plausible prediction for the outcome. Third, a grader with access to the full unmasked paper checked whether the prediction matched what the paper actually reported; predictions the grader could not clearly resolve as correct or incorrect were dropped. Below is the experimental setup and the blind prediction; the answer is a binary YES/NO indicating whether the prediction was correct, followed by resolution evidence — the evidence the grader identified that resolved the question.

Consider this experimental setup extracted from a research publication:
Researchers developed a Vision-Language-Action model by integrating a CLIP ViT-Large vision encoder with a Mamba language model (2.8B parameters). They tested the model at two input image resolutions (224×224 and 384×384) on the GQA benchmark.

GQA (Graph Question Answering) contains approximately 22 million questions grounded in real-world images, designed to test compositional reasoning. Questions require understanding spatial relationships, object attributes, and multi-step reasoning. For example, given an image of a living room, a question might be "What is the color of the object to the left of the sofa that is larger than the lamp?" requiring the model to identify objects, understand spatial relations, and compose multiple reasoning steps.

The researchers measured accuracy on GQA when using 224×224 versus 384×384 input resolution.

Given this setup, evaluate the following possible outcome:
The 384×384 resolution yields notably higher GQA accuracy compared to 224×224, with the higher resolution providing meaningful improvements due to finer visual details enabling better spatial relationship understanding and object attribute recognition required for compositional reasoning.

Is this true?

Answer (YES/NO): NO